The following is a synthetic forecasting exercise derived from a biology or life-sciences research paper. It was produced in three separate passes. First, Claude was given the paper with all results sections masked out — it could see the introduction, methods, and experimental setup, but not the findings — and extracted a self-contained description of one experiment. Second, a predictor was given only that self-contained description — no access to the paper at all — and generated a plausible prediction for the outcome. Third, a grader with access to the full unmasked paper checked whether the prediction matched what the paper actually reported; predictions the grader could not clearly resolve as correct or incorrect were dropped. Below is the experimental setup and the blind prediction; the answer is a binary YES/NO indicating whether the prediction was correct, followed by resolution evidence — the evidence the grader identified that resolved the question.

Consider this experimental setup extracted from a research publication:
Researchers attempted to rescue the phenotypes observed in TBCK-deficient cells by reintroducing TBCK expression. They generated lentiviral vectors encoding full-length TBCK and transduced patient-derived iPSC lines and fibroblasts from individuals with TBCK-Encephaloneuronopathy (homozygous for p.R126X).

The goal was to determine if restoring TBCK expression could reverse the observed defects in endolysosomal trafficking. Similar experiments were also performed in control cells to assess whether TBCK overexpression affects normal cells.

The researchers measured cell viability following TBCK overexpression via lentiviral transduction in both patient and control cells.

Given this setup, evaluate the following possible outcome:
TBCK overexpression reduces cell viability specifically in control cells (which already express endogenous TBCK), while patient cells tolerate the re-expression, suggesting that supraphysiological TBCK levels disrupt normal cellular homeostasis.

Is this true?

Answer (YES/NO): NO